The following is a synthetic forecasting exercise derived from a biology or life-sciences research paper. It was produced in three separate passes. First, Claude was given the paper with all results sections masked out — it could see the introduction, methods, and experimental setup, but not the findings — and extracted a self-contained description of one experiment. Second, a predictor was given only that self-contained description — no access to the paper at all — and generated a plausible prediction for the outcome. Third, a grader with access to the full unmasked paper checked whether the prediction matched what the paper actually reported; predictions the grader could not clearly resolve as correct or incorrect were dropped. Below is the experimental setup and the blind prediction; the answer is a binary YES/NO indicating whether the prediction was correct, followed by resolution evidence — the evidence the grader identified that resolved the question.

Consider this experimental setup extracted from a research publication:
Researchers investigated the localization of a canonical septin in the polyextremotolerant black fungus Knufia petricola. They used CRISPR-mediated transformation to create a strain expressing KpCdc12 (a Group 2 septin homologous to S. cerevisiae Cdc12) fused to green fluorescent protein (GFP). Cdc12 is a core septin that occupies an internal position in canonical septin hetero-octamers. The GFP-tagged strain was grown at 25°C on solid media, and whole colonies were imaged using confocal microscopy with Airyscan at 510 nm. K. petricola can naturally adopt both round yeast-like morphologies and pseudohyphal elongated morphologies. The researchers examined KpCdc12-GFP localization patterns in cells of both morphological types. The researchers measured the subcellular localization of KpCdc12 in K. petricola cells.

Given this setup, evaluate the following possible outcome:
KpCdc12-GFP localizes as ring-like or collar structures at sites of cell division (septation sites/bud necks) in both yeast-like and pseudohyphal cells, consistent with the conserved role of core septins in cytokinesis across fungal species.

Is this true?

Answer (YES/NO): NO